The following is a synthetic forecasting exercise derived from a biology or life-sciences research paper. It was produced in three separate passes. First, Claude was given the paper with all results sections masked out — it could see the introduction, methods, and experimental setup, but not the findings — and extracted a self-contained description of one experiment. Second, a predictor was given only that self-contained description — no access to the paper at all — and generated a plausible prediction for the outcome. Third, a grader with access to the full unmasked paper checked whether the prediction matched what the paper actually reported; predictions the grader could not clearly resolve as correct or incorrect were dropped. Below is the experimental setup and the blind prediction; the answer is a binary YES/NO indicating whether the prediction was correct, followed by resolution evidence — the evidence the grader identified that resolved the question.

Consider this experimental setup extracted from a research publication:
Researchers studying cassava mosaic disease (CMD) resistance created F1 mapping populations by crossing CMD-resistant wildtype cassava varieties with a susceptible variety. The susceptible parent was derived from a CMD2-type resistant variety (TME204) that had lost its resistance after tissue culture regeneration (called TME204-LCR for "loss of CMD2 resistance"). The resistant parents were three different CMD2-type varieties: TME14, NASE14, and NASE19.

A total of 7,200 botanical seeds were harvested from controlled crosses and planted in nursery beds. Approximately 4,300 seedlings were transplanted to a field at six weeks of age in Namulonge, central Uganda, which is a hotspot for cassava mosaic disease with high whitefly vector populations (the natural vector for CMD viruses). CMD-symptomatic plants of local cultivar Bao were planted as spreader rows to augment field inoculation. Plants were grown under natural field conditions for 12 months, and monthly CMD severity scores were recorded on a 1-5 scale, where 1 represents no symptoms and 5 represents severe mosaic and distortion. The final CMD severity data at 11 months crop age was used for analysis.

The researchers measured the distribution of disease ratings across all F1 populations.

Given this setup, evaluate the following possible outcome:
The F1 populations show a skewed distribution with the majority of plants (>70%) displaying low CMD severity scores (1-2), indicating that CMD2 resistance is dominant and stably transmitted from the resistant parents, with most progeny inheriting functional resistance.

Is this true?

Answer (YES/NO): NO